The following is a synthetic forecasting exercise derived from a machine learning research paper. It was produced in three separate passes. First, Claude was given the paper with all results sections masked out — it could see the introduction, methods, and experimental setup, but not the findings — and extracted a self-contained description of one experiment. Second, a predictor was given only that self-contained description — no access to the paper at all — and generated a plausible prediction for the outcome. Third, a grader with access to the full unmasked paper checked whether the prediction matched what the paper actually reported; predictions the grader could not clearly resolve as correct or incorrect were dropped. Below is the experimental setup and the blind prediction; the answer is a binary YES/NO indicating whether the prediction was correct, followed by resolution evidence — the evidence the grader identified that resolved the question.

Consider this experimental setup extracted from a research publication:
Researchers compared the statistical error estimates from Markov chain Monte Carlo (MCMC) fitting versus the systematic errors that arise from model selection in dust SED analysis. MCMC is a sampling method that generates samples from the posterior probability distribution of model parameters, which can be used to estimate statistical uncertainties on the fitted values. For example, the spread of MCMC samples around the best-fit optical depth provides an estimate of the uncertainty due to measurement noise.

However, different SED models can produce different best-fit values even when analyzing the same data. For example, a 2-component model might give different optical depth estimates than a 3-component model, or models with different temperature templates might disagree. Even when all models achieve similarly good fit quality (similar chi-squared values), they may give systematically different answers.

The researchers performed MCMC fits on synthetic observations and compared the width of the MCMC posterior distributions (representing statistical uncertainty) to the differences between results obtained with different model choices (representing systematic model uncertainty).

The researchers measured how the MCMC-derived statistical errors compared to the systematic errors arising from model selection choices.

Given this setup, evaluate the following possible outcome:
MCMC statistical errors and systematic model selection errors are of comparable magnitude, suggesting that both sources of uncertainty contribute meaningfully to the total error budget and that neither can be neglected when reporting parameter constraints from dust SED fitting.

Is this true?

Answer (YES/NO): NO